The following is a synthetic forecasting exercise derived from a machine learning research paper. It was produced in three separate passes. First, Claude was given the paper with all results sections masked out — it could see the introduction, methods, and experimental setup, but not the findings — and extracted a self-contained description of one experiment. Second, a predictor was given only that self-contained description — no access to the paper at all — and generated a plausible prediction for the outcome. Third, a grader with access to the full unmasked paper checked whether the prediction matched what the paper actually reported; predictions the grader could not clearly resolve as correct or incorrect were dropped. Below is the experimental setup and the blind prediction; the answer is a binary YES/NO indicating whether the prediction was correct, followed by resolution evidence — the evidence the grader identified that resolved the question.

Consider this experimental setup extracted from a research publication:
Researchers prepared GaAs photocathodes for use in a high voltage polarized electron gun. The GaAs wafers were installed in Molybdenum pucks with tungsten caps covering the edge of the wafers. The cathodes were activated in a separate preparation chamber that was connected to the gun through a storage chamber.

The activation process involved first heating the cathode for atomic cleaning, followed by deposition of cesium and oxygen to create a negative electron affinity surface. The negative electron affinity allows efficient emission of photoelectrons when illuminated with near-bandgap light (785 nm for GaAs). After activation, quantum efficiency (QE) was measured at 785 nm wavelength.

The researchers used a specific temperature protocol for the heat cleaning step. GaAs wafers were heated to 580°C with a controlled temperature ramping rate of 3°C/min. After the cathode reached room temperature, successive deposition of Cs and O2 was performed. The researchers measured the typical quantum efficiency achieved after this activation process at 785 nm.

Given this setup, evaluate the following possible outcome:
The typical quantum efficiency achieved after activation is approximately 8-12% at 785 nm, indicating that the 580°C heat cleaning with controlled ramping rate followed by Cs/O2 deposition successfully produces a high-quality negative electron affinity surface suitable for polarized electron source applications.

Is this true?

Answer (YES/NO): NO